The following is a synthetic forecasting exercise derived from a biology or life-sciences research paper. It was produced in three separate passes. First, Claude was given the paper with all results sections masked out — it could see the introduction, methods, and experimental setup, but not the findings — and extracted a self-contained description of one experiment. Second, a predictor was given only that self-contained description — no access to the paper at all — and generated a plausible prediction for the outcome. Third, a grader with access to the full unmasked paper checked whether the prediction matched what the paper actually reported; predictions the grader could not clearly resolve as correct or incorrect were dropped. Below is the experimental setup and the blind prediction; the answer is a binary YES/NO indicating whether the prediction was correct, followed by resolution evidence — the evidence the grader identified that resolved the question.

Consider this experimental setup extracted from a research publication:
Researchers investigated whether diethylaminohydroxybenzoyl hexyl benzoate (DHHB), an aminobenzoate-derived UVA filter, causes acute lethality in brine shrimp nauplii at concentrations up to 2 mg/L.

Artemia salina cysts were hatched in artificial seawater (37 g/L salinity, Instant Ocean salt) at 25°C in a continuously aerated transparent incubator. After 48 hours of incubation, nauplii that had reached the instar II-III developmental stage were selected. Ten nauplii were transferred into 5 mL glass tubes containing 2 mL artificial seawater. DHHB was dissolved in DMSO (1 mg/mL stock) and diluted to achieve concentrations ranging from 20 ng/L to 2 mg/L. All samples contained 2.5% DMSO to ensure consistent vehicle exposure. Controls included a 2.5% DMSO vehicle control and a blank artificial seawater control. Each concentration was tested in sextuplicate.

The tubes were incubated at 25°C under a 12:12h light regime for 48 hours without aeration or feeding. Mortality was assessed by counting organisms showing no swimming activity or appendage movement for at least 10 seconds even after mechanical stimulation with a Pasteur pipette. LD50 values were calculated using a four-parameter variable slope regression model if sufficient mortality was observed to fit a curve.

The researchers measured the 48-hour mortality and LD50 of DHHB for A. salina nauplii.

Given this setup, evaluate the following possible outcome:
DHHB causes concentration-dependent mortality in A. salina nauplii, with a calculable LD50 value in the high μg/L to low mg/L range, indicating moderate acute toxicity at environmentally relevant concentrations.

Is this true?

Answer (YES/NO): NO